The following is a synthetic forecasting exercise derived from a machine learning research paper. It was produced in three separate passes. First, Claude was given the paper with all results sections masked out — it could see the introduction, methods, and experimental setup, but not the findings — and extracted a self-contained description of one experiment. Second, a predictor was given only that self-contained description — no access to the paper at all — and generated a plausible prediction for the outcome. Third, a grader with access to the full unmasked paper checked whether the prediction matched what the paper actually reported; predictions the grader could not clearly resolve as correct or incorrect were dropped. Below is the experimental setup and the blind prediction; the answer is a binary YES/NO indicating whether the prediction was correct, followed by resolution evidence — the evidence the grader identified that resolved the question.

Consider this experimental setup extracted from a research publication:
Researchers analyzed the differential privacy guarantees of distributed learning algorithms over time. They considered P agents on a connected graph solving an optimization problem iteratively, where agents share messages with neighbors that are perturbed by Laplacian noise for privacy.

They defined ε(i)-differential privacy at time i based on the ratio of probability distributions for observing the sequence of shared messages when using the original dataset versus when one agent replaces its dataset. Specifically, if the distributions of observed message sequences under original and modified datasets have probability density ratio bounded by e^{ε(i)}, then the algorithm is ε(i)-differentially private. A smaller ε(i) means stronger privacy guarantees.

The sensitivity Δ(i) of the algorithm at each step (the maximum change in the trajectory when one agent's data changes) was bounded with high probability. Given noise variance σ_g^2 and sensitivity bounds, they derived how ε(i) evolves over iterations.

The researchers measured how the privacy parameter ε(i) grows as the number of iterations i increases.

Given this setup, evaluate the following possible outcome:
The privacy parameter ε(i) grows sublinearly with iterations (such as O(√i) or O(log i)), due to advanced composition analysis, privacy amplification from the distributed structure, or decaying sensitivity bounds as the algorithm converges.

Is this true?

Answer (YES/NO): NO